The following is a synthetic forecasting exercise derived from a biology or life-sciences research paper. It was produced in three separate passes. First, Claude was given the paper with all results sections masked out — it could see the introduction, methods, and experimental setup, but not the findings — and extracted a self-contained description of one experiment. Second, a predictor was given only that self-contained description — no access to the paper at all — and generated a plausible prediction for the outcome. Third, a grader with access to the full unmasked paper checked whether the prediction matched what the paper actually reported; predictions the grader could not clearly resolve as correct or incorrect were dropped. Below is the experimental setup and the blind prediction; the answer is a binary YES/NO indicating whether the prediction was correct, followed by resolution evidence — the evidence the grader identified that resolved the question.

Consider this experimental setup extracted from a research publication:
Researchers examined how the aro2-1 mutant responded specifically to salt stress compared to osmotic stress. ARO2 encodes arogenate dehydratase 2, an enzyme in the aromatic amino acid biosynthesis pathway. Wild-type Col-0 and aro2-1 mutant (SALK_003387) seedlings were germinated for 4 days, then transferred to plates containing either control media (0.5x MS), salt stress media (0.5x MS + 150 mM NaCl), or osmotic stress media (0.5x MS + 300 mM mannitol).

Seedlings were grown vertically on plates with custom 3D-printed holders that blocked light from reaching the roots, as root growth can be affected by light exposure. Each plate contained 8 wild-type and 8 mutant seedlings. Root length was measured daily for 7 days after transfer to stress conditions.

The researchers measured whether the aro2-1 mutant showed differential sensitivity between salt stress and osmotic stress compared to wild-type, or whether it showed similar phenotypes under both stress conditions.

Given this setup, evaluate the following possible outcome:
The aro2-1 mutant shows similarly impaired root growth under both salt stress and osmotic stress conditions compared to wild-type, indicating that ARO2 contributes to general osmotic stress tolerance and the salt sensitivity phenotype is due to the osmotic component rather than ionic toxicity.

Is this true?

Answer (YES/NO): NO